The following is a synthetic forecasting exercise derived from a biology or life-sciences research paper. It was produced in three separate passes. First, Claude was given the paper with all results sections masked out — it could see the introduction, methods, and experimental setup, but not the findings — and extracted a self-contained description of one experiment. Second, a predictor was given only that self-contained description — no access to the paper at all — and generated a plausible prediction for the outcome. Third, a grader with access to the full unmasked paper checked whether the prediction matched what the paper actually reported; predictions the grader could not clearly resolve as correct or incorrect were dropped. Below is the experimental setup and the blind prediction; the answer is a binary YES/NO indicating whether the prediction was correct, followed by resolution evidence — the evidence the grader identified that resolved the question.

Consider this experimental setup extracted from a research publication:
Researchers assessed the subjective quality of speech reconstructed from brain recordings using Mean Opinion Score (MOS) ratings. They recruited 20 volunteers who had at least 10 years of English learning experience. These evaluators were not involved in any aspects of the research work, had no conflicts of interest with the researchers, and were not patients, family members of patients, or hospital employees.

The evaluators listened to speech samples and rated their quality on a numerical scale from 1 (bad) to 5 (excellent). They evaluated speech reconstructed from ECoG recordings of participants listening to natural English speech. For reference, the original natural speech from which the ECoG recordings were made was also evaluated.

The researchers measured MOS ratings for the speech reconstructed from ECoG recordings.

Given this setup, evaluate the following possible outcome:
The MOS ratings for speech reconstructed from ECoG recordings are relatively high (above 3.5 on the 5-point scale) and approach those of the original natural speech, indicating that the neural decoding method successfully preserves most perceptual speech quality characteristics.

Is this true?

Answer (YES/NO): NO